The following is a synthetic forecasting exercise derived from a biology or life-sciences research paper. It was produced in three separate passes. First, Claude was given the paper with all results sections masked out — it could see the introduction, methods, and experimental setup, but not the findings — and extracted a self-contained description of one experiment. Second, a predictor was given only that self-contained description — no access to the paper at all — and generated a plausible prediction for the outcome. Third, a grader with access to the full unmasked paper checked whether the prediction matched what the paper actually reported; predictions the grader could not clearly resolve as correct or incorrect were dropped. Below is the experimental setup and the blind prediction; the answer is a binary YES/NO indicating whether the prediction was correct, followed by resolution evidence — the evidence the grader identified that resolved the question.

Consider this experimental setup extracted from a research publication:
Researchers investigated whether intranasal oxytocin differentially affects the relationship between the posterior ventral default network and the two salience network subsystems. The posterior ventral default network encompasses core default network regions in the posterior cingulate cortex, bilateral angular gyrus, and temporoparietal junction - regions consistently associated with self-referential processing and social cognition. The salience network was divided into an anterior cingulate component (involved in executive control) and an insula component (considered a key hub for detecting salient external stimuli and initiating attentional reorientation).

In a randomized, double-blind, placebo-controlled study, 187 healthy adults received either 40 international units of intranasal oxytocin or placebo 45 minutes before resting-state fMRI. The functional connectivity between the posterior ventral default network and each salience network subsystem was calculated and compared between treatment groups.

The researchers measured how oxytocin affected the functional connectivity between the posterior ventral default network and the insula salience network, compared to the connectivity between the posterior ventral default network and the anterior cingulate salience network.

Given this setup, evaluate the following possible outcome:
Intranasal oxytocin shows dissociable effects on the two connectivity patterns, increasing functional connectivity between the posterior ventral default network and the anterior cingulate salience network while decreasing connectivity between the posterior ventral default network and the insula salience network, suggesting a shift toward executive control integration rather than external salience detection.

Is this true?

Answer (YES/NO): NO